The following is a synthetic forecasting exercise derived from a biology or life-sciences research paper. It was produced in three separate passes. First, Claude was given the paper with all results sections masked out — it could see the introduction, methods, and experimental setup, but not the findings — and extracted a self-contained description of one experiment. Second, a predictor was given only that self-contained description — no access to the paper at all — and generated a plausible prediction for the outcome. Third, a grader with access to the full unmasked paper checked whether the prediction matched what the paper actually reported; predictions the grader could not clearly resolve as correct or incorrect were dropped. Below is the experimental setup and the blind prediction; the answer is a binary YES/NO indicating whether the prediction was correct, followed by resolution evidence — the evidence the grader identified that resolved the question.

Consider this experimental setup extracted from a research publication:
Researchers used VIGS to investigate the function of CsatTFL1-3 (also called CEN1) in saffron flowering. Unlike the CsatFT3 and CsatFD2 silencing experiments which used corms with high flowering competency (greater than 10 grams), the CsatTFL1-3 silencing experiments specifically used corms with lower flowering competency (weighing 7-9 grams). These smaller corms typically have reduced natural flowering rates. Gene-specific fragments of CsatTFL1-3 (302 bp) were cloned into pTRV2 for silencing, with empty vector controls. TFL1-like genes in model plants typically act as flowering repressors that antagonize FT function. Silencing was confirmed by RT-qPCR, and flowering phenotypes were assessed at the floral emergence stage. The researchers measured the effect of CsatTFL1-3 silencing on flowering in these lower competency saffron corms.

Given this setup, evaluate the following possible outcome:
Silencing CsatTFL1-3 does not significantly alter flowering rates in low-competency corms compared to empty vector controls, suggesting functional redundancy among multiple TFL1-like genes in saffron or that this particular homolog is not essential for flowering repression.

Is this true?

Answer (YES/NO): NO